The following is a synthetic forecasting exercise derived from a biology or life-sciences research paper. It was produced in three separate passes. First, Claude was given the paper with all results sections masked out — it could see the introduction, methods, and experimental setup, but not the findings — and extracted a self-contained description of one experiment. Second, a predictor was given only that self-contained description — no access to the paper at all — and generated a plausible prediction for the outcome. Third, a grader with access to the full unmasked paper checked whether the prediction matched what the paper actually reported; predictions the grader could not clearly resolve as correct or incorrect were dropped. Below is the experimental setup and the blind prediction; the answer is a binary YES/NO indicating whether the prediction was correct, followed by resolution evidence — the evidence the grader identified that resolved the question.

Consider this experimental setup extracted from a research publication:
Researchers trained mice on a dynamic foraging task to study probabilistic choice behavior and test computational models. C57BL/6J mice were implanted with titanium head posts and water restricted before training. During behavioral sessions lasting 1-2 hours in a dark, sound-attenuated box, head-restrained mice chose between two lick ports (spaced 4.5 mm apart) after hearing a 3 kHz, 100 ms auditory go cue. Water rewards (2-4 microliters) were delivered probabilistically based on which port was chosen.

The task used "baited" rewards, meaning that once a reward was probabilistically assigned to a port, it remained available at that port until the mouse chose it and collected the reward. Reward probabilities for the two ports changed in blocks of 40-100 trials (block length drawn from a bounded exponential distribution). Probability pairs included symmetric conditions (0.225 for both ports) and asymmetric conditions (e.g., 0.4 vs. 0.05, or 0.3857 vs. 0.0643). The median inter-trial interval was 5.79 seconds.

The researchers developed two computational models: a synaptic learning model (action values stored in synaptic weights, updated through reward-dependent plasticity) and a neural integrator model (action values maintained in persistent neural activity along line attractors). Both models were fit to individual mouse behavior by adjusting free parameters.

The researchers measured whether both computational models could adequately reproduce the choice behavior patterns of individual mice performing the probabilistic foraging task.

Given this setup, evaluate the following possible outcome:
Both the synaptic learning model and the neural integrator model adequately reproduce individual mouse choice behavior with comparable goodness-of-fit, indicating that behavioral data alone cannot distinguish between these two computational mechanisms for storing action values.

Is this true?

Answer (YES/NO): YES